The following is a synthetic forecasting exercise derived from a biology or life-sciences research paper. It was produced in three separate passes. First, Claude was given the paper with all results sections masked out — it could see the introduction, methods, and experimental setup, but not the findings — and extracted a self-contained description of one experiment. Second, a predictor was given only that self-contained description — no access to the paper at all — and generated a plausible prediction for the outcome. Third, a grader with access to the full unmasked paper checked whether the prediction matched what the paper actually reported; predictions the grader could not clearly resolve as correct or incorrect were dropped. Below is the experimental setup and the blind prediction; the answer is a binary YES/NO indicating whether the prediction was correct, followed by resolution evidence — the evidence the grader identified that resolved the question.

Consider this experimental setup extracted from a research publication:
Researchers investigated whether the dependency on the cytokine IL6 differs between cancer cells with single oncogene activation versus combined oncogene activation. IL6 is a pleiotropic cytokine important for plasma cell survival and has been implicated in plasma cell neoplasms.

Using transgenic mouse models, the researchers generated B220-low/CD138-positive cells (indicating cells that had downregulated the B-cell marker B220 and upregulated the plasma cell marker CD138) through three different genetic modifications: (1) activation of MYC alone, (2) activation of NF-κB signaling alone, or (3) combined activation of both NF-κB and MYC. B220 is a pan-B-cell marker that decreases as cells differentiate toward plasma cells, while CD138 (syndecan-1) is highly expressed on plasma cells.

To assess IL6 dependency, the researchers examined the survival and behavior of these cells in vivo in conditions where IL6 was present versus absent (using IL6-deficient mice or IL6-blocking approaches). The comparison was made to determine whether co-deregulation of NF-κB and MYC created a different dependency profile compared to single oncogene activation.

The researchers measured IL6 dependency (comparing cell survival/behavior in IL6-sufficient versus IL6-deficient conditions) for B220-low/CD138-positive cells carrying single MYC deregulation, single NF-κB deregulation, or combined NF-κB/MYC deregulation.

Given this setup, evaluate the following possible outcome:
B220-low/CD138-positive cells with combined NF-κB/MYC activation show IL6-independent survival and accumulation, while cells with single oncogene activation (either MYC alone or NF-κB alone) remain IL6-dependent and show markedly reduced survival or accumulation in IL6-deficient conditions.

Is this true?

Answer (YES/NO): NO